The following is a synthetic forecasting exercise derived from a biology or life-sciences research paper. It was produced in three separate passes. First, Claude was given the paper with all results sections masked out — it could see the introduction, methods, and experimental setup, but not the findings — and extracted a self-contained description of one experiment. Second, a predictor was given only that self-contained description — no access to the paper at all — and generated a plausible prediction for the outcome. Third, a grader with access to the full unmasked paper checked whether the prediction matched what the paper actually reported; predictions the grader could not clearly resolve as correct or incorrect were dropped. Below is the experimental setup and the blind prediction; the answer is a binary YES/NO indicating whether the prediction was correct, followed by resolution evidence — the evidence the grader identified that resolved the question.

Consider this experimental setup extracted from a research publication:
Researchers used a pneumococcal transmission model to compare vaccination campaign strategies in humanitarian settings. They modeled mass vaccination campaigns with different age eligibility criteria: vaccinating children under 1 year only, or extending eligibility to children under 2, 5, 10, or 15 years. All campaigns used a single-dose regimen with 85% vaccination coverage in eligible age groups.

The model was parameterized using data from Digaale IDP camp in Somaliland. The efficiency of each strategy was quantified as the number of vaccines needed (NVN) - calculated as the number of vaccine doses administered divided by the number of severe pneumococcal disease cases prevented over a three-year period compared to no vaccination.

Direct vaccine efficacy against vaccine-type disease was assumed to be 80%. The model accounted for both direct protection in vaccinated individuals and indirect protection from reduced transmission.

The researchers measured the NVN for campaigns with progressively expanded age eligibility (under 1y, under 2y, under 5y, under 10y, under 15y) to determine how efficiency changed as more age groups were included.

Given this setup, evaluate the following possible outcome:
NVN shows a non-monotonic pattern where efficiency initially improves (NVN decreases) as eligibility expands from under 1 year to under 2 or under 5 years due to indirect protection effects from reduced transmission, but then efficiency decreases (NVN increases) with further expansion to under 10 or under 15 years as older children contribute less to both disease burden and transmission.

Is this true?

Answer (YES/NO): YES